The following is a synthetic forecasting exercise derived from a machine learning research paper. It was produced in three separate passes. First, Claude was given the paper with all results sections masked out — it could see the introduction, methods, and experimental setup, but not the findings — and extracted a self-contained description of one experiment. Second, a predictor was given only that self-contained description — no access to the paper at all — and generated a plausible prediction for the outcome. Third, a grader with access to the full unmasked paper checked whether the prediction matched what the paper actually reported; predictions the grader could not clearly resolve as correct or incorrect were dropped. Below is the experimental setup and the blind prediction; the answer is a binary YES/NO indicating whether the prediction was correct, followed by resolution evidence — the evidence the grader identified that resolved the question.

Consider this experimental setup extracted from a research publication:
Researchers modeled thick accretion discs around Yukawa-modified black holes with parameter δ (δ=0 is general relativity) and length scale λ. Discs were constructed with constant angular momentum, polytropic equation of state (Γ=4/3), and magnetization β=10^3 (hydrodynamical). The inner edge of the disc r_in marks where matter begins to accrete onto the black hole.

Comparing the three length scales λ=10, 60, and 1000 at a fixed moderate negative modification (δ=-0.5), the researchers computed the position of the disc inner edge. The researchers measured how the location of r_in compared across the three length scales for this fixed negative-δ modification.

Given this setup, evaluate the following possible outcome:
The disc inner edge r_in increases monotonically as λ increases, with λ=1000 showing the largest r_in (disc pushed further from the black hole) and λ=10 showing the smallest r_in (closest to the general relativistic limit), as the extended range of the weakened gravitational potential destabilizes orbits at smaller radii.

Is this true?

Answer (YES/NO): NO